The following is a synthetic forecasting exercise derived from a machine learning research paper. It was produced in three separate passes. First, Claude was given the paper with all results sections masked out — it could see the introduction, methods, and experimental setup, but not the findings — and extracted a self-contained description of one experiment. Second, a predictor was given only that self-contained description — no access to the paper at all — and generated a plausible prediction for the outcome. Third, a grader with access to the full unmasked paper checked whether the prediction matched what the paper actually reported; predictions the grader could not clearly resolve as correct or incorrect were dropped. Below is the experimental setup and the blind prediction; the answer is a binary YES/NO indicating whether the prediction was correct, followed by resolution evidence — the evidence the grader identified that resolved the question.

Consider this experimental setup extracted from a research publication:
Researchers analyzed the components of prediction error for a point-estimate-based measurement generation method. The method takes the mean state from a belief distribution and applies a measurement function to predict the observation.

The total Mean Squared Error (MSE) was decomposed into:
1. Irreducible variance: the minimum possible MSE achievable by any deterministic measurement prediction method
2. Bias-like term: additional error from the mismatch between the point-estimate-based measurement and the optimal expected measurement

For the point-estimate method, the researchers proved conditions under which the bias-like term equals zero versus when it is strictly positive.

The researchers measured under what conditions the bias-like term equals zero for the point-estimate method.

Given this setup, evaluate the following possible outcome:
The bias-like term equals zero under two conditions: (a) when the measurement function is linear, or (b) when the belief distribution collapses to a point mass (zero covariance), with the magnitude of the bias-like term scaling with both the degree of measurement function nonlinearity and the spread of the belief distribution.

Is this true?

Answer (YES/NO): NO